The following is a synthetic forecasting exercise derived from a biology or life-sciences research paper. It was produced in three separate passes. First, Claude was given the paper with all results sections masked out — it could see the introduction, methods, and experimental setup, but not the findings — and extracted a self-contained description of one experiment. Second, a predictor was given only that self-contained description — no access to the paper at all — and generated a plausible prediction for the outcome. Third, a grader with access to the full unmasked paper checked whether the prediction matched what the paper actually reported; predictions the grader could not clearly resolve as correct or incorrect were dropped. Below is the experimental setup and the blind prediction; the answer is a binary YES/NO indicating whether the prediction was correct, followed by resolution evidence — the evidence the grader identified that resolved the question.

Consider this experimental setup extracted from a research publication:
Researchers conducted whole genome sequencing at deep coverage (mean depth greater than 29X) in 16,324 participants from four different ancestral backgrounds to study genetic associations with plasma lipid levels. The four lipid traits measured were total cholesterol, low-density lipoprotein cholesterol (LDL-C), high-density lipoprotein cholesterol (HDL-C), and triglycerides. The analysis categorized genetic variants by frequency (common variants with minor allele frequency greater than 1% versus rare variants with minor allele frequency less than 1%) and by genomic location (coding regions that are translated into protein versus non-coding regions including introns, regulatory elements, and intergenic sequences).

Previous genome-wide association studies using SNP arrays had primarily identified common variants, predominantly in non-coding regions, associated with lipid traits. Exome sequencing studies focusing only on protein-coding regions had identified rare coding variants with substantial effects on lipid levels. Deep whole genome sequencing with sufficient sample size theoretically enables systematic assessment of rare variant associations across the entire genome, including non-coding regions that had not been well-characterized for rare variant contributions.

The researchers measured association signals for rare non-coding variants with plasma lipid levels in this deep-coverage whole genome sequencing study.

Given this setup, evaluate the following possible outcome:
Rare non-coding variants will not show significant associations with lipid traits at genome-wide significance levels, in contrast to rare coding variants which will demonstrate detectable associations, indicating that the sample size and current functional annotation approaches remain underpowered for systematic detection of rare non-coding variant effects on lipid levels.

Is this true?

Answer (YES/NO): YES